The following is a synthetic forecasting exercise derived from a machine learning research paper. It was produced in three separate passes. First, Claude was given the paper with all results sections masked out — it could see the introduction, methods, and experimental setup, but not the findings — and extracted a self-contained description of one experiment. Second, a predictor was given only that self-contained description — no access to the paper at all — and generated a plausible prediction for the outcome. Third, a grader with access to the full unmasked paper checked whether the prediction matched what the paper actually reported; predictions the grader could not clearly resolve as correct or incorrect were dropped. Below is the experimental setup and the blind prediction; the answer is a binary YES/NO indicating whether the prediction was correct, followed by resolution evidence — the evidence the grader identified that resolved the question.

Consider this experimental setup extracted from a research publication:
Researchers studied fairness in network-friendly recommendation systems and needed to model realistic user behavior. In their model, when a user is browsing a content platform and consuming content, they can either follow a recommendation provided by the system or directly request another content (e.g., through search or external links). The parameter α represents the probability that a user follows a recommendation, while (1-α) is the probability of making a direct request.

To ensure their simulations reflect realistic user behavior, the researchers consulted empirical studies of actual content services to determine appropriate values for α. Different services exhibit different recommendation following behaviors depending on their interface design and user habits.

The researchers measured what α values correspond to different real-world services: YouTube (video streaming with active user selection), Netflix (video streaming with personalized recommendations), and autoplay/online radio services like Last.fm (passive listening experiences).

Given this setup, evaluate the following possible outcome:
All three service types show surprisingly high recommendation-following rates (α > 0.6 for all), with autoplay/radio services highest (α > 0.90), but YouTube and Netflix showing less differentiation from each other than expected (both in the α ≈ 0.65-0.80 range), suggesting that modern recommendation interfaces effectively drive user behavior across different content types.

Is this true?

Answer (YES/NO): NO